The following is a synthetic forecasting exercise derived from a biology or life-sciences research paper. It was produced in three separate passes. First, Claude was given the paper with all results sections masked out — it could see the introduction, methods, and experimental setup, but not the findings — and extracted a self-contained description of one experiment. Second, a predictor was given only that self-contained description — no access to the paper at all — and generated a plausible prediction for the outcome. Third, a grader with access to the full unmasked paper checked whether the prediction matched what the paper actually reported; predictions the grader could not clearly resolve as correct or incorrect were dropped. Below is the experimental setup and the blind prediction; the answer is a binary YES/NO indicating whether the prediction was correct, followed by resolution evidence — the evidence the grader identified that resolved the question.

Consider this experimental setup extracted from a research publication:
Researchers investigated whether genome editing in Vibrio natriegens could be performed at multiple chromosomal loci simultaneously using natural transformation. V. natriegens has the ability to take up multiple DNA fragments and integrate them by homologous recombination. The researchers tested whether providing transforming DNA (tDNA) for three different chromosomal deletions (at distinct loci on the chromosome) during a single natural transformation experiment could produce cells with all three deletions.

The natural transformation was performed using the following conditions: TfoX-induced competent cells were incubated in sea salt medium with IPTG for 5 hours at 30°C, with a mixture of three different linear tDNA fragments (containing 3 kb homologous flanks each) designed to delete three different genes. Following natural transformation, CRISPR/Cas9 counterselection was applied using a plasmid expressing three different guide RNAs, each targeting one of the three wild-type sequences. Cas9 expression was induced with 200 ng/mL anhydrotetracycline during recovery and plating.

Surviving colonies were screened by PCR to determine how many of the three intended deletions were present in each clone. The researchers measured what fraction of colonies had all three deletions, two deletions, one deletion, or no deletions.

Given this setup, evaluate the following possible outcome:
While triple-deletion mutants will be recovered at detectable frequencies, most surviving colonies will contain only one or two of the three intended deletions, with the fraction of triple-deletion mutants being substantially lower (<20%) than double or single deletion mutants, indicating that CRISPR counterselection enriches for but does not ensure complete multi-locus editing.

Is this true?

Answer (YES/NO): NO